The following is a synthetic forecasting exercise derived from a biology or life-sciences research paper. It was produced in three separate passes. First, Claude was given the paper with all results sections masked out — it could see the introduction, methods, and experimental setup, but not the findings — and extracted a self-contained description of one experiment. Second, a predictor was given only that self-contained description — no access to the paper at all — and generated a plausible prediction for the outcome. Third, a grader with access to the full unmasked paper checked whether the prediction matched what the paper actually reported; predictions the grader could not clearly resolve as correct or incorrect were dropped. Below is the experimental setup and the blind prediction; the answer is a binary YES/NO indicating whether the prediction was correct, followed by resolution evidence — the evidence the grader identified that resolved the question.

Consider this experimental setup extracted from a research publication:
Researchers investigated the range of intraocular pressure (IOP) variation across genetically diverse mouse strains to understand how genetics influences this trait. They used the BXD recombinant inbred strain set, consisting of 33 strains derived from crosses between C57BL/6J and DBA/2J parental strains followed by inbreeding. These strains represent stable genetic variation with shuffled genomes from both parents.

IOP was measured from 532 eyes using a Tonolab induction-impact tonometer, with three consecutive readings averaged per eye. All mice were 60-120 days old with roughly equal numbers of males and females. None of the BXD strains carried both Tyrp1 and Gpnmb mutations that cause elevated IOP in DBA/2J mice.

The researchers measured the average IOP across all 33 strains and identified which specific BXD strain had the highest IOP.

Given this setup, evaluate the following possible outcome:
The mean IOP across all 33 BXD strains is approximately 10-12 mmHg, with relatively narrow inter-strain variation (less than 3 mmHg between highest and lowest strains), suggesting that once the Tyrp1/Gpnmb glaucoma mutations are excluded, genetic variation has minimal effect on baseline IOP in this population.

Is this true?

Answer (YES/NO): NO